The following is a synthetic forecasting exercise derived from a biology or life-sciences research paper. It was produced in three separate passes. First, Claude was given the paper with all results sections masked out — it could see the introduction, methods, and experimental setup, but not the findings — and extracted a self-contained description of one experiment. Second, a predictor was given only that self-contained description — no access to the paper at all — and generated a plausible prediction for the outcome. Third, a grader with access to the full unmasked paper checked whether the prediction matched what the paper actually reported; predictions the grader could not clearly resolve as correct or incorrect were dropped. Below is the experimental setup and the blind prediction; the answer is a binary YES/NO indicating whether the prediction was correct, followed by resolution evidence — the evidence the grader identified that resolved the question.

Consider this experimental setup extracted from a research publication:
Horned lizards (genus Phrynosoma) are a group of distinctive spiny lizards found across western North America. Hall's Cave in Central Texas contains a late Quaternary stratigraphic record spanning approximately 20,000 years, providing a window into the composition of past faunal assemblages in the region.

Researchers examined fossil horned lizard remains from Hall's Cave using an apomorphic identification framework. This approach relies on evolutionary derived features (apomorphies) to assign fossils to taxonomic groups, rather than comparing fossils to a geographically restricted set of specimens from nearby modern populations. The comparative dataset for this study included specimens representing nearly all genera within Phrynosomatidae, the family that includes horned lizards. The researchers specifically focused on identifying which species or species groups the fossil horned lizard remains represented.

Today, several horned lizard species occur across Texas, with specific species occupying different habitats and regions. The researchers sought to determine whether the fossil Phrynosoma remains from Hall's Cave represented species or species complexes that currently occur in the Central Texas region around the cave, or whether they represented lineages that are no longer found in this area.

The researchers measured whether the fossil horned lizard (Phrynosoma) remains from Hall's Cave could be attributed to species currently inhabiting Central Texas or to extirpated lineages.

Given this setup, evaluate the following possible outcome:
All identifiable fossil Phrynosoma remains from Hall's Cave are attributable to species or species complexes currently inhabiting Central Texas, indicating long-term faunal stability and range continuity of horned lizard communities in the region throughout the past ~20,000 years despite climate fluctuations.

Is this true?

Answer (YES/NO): NO